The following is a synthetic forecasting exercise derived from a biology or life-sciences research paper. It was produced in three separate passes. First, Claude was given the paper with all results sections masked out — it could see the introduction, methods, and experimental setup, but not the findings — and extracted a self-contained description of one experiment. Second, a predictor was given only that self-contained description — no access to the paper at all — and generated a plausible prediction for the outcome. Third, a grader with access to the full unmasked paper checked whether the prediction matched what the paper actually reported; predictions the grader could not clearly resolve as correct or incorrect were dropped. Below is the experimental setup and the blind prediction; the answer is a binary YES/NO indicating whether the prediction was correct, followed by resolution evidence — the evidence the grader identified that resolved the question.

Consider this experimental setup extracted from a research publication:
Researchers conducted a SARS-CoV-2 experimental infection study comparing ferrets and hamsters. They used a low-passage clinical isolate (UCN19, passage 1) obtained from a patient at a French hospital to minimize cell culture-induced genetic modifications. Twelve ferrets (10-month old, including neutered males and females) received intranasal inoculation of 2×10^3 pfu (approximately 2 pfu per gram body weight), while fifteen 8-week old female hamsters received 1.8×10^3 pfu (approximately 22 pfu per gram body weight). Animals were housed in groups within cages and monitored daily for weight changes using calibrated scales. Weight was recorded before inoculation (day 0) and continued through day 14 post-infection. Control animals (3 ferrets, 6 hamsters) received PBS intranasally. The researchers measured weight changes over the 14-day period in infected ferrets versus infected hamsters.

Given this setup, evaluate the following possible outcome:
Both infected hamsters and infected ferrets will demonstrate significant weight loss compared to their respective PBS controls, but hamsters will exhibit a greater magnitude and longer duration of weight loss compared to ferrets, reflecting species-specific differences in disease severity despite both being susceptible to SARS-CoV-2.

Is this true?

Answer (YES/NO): NO